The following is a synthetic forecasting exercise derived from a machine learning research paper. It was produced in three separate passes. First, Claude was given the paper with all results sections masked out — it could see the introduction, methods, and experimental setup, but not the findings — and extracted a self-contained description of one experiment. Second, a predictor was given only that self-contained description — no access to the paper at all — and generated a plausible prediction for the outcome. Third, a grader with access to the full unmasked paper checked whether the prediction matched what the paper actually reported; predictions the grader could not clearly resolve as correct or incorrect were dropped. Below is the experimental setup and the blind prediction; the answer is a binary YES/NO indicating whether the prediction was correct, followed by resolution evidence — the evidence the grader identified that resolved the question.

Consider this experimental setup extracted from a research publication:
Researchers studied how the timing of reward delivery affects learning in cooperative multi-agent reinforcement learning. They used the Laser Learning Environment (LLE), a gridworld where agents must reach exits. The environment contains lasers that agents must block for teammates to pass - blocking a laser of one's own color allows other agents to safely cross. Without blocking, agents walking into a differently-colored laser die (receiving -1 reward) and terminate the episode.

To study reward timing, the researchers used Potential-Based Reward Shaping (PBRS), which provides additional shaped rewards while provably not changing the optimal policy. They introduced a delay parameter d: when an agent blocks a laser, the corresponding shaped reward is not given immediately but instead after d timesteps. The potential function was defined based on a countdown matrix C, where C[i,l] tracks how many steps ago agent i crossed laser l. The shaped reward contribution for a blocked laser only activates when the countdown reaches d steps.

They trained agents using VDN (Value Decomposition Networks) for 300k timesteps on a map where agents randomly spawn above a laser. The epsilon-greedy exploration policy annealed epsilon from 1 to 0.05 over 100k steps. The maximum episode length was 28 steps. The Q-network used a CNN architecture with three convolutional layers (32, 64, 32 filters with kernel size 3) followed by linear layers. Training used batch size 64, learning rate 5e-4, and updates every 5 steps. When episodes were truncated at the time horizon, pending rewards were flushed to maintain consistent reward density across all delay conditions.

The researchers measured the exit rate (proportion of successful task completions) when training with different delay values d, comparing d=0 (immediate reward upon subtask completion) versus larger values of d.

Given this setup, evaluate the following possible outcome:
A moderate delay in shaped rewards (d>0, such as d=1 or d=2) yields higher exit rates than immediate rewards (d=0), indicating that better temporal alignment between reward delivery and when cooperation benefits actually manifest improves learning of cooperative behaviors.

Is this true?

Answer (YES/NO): NO